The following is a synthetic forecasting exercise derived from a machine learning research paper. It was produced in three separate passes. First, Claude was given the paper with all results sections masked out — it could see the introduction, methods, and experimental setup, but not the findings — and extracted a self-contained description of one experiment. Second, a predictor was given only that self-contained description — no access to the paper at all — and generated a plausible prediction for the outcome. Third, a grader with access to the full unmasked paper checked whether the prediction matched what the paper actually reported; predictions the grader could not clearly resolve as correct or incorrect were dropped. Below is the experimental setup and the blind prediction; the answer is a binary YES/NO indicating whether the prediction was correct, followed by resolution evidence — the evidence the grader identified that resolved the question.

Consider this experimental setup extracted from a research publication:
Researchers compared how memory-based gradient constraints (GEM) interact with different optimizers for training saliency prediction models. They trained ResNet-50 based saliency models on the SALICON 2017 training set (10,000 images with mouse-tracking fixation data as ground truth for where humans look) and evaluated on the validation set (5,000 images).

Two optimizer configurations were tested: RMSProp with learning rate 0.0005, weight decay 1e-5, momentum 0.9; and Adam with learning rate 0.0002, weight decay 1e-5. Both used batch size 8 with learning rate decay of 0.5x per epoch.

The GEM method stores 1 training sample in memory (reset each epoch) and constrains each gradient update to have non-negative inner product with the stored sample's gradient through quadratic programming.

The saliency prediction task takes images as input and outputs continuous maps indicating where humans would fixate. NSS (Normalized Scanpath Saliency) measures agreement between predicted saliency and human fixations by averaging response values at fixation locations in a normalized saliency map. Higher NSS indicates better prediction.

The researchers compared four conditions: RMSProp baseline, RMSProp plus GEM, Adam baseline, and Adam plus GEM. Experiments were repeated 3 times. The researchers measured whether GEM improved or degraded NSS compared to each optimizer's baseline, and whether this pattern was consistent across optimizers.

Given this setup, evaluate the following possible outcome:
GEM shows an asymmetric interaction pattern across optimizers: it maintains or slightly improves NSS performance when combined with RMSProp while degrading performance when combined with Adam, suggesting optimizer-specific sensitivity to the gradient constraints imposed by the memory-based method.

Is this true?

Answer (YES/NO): NO